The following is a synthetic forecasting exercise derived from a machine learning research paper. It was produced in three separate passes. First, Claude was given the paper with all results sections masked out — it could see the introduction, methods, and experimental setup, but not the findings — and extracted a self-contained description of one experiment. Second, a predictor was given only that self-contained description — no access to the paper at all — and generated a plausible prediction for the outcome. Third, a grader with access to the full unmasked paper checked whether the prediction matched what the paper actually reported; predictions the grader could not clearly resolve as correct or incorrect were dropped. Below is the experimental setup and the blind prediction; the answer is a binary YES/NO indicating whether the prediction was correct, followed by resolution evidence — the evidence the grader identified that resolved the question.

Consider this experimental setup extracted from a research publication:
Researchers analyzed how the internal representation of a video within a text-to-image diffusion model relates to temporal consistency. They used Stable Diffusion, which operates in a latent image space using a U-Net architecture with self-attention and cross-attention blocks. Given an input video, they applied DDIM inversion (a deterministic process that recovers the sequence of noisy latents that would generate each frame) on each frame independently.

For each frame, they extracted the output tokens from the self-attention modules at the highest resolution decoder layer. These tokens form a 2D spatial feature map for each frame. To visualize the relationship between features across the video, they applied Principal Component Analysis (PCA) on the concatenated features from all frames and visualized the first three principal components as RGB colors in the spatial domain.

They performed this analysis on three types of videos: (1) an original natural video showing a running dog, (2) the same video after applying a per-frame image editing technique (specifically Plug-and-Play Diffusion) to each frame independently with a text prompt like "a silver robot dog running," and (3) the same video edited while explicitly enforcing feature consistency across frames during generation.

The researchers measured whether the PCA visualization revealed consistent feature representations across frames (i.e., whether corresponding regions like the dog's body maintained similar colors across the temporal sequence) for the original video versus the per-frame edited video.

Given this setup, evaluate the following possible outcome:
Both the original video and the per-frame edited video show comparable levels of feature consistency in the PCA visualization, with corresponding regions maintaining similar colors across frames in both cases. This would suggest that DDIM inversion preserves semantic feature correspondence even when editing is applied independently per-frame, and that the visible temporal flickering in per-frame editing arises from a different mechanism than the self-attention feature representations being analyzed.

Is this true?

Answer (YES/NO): NO